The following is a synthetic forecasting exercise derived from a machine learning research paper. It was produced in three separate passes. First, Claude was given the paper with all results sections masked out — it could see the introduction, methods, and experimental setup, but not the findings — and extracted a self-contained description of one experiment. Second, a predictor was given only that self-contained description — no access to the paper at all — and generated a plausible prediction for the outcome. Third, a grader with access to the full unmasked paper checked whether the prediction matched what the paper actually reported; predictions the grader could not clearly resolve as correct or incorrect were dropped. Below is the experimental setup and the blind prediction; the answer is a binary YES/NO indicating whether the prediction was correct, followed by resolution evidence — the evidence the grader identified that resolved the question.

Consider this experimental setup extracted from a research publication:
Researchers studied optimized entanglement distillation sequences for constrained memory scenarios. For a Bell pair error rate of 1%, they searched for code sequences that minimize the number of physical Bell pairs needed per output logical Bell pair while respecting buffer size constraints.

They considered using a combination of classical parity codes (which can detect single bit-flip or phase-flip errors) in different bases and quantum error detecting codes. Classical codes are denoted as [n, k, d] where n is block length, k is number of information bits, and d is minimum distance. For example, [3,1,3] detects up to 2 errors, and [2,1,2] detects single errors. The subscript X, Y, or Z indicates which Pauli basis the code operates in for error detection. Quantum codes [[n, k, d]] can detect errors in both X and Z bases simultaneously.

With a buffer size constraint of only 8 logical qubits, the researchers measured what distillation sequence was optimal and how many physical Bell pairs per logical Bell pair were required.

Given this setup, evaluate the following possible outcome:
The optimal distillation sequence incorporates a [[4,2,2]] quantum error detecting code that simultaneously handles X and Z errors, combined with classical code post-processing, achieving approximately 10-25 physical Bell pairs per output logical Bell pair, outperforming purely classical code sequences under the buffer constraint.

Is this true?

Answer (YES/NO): NO